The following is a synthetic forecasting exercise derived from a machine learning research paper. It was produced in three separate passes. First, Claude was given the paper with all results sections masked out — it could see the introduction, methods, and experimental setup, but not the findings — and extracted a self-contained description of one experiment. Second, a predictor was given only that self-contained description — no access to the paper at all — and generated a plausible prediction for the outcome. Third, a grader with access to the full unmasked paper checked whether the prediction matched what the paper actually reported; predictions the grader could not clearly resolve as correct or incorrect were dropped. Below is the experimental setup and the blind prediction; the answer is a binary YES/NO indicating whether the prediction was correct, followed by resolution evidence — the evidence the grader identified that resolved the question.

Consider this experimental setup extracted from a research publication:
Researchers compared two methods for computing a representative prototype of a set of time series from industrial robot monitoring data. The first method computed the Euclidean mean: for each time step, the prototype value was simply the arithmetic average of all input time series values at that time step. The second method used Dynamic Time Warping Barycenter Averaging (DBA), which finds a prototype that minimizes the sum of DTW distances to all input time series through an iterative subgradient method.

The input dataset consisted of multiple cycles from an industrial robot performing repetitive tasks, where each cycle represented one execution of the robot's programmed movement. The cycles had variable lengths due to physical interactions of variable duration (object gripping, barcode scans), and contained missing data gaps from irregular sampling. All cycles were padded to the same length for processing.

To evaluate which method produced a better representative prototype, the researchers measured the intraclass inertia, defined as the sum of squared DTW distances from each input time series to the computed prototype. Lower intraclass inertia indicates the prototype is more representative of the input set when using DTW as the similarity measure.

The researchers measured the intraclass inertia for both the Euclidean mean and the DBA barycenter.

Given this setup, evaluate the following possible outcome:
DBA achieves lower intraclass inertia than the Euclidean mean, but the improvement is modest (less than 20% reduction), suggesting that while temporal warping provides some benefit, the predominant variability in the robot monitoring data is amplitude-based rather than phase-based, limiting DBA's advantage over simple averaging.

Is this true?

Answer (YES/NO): NO